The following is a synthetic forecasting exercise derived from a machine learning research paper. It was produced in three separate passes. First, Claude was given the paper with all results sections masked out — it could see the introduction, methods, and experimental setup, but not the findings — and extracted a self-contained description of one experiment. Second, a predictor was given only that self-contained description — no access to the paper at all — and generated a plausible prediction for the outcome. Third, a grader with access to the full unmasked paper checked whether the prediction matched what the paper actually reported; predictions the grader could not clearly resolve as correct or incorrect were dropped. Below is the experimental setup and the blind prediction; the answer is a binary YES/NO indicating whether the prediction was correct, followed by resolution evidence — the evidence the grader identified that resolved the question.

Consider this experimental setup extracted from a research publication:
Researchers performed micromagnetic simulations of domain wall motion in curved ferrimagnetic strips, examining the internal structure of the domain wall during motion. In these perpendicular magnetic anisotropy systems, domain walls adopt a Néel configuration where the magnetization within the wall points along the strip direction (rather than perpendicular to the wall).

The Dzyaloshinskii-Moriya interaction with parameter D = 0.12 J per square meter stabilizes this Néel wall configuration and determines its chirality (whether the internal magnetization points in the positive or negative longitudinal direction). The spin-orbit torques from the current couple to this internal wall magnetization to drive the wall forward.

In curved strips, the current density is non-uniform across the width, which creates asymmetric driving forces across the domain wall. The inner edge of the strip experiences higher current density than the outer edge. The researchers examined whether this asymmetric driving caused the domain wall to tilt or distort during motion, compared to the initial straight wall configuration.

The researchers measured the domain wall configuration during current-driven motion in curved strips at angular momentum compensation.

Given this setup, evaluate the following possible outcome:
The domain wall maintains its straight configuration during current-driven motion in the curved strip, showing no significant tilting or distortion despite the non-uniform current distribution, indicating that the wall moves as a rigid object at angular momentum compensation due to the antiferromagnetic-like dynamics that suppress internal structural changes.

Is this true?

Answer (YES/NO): YES